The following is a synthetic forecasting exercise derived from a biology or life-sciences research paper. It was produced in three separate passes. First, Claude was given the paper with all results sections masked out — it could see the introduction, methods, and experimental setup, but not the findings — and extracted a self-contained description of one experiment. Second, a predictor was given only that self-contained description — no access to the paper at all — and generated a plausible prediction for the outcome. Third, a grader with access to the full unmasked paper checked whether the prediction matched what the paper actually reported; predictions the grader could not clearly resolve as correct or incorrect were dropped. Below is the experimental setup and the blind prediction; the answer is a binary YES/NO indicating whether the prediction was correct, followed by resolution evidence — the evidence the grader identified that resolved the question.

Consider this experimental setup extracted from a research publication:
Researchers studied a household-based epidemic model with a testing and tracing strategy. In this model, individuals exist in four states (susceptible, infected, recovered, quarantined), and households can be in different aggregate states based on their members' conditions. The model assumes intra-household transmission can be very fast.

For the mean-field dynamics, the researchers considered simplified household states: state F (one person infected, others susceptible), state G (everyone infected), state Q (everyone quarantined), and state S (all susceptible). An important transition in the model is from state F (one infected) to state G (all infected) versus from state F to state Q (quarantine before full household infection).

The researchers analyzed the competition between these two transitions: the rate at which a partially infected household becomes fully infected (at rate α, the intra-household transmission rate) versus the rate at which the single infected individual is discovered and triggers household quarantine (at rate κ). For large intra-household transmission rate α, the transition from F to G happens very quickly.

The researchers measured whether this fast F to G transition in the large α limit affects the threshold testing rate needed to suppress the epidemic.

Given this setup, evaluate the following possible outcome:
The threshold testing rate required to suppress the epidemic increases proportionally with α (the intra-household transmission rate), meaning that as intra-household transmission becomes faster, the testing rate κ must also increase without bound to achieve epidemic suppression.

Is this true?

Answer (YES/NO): NO